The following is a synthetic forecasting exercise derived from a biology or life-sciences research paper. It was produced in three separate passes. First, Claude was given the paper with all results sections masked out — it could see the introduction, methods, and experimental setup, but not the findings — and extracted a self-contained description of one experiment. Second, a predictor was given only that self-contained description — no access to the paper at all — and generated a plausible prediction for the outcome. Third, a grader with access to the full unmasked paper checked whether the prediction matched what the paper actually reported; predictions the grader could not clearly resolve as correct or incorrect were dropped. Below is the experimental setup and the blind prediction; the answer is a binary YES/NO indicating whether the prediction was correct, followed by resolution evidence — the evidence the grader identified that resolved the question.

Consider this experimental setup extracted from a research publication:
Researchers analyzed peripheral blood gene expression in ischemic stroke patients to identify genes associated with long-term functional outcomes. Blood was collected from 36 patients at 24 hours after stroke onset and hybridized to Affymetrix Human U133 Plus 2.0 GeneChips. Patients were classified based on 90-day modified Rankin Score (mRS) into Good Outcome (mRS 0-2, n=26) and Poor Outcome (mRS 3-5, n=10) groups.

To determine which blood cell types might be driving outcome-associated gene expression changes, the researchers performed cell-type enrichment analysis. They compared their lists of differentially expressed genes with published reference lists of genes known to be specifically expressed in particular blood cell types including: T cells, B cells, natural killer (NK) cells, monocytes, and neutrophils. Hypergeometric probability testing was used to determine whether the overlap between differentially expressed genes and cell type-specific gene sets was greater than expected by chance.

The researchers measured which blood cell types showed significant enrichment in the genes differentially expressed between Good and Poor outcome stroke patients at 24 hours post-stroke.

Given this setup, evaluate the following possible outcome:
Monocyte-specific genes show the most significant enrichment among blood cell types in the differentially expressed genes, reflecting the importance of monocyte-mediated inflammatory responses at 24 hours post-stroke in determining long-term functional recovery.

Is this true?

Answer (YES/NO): NO